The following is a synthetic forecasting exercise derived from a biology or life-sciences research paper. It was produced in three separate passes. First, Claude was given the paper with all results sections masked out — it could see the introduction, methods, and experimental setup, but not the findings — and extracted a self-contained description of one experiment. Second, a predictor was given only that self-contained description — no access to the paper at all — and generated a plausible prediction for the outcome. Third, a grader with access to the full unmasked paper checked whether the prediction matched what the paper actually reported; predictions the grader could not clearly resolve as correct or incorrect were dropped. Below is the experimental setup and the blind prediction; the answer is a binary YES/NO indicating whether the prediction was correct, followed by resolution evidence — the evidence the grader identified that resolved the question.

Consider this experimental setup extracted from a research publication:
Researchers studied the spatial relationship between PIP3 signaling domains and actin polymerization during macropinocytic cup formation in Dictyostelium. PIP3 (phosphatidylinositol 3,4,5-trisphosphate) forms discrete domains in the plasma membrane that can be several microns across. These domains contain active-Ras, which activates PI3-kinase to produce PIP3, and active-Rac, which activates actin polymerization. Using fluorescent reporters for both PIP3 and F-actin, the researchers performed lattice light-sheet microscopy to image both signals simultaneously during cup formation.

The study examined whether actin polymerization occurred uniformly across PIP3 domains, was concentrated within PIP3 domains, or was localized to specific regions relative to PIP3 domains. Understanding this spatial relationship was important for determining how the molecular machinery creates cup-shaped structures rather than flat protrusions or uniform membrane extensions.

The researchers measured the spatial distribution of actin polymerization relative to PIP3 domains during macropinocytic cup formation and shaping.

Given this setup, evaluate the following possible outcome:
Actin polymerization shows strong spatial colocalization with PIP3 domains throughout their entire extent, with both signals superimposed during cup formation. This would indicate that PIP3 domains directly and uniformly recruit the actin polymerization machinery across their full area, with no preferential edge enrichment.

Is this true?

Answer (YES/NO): NO